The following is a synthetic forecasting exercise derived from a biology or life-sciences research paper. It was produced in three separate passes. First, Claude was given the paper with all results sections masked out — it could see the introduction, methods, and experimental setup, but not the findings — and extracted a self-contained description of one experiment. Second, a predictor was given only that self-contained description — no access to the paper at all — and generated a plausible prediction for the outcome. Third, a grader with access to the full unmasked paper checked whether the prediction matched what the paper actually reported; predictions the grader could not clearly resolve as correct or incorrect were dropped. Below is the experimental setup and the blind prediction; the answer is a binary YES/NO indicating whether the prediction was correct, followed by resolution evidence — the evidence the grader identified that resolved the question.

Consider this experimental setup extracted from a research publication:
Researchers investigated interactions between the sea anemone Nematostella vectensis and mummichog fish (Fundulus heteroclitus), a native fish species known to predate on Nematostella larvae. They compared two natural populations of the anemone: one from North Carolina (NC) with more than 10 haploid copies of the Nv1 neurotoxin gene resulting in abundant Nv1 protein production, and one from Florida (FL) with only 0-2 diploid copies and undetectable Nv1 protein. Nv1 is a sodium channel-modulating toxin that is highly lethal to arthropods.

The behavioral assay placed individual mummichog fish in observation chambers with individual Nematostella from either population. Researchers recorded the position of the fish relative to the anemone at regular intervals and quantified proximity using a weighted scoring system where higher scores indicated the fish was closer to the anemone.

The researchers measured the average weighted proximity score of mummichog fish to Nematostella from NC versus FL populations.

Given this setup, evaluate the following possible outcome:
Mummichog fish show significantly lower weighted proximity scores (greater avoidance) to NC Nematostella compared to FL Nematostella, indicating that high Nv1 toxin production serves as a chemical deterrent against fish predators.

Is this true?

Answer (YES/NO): NO